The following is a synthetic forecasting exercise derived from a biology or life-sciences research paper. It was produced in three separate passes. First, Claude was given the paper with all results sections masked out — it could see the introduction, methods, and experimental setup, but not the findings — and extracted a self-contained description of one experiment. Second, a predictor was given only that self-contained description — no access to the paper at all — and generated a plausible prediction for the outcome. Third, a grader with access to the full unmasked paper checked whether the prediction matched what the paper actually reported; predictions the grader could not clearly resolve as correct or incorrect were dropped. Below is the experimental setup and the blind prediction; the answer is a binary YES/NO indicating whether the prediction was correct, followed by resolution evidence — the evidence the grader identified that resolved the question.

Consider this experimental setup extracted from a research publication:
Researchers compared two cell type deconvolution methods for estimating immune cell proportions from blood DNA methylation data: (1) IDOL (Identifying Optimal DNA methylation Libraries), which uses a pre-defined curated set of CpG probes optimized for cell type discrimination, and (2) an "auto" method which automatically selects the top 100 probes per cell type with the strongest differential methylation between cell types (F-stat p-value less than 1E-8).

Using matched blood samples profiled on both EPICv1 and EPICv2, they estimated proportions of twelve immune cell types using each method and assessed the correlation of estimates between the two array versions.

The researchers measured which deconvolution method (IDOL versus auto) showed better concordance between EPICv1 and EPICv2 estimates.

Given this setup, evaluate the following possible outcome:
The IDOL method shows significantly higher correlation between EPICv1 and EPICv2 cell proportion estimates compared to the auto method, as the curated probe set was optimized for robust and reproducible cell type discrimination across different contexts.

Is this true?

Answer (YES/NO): NO